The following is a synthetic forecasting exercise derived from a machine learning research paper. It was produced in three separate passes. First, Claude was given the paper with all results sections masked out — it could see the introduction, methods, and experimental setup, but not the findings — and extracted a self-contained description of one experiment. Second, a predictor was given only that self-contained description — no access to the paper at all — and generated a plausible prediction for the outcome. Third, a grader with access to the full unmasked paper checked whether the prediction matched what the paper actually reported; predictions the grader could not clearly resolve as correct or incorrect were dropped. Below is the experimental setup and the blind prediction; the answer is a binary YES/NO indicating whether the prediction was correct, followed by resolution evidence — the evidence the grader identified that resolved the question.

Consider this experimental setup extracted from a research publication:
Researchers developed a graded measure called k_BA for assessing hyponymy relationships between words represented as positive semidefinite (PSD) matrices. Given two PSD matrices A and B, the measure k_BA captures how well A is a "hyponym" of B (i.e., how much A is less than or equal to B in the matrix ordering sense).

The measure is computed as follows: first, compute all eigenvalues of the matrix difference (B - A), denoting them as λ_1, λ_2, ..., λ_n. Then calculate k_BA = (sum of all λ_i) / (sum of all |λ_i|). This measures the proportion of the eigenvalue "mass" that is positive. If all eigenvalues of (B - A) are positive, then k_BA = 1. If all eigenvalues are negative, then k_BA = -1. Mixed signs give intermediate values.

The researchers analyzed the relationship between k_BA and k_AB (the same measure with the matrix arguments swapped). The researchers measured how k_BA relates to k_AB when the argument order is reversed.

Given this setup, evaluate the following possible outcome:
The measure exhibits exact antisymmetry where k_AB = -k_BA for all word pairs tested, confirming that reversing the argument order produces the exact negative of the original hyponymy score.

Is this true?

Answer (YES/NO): YES